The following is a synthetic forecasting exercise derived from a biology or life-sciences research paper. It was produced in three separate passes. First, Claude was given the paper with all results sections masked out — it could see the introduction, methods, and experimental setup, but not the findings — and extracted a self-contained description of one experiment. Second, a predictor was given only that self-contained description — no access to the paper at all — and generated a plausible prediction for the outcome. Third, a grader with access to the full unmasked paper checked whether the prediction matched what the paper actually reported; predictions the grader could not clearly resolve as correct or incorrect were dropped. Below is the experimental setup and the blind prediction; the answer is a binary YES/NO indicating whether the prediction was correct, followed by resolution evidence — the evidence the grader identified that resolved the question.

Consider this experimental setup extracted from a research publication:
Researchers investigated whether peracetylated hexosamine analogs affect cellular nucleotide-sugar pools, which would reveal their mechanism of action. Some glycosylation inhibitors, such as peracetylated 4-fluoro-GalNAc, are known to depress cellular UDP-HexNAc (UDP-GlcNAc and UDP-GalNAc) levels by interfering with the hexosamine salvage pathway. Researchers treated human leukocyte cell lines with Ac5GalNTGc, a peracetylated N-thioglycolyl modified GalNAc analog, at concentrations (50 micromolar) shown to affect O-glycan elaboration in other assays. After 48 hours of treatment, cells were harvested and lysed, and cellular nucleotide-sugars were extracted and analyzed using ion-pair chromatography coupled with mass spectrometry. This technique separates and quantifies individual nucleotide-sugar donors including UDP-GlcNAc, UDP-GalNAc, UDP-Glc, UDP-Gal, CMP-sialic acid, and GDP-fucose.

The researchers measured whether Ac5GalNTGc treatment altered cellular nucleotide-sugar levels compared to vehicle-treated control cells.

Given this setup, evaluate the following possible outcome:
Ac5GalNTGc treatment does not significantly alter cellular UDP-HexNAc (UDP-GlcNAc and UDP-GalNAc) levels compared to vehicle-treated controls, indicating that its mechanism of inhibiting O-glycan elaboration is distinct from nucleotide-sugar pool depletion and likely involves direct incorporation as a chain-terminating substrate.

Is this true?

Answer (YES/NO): YES